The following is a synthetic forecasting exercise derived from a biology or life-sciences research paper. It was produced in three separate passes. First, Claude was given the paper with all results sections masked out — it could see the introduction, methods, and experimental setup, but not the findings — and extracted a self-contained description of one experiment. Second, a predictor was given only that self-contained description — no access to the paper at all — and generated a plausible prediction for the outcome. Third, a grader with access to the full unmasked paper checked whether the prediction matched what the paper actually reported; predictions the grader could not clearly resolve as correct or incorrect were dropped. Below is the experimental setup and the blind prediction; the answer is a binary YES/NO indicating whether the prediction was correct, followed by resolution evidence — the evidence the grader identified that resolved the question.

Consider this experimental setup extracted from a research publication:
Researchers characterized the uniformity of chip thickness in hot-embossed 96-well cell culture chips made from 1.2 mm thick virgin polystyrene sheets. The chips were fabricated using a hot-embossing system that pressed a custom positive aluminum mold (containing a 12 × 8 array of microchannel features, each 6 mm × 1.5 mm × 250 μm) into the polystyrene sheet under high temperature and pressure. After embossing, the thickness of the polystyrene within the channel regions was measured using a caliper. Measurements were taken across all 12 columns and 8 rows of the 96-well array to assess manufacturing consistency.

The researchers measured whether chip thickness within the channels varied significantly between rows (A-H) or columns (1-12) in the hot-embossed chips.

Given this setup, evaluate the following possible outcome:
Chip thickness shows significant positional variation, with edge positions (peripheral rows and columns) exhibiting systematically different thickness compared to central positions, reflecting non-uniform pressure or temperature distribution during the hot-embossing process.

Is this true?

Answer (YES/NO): NO